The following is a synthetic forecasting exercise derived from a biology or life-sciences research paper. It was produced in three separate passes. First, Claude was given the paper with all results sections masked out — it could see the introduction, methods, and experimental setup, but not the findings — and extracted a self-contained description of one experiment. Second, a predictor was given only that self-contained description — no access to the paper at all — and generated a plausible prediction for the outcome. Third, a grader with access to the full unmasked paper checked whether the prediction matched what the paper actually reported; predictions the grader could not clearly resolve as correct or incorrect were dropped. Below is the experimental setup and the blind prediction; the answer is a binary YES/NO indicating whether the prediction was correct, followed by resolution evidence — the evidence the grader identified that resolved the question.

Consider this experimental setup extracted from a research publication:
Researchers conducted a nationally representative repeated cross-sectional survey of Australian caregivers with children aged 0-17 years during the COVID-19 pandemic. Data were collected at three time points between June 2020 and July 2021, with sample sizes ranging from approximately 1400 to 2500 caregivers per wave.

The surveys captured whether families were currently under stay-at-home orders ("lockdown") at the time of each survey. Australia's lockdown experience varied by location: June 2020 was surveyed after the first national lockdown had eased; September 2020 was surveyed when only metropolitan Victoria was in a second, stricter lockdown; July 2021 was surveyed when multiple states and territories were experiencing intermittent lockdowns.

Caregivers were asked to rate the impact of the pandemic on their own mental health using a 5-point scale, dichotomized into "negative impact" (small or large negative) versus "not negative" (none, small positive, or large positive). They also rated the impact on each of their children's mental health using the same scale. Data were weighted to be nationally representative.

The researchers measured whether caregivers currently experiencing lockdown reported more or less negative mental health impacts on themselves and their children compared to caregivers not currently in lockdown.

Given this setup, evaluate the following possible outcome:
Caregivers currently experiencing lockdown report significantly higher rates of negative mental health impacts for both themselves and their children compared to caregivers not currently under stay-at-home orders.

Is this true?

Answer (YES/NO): YES